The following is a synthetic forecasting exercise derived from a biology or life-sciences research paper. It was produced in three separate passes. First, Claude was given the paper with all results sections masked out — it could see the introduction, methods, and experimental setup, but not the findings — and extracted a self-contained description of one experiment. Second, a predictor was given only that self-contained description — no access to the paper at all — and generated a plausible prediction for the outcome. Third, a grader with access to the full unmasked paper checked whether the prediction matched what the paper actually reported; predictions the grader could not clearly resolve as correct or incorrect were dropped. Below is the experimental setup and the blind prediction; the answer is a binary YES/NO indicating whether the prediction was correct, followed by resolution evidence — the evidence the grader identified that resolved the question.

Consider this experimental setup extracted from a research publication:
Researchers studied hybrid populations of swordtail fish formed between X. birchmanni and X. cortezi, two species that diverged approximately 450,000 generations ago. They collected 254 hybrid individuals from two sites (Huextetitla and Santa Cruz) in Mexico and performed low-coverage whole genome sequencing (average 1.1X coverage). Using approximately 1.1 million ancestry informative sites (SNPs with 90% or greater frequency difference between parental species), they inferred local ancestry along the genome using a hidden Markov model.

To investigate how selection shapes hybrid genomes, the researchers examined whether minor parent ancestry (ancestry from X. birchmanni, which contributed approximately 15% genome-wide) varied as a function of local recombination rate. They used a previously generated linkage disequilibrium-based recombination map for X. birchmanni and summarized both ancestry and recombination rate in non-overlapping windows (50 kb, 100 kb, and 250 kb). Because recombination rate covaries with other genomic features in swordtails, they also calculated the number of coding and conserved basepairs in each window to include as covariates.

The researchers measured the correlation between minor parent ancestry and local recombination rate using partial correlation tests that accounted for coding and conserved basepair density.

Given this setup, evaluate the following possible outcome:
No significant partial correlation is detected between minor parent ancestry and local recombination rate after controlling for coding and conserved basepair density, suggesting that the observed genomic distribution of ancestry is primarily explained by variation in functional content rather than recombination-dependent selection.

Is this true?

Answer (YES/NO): NO